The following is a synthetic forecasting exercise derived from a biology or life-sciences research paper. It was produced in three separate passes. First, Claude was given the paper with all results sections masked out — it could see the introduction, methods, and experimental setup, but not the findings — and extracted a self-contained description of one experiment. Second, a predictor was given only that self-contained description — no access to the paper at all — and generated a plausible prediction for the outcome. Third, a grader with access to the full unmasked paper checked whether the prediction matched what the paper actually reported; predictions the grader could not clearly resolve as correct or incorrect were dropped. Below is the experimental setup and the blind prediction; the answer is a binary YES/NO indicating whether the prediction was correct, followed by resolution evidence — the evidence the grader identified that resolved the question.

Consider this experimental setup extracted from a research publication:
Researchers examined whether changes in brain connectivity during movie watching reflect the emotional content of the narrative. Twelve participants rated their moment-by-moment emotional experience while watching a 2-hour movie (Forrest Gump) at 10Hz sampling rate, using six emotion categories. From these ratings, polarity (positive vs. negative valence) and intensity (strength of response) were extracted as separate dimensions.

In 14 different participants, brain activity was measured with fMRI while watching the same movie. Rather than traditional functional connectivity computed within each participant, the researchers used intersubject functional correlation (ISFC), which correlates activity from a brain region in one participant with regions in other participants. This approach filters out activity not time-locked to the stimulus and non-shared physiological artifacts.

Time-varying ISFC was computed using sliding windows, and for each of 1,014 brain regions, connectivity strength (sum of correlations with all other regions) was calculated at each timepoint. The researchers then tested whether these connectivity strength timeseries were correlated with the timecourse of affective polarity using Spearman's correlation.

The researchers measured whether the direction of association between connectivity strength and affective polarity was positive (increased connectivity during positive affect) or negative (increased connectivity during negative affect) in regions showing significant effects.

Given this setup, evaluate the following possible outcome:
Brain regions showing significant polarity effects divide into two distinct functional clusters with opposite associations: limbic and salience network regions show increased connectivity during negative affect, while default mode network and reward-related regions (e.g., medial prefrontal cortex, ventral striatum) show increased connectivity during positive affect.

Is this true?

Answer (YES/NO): NO